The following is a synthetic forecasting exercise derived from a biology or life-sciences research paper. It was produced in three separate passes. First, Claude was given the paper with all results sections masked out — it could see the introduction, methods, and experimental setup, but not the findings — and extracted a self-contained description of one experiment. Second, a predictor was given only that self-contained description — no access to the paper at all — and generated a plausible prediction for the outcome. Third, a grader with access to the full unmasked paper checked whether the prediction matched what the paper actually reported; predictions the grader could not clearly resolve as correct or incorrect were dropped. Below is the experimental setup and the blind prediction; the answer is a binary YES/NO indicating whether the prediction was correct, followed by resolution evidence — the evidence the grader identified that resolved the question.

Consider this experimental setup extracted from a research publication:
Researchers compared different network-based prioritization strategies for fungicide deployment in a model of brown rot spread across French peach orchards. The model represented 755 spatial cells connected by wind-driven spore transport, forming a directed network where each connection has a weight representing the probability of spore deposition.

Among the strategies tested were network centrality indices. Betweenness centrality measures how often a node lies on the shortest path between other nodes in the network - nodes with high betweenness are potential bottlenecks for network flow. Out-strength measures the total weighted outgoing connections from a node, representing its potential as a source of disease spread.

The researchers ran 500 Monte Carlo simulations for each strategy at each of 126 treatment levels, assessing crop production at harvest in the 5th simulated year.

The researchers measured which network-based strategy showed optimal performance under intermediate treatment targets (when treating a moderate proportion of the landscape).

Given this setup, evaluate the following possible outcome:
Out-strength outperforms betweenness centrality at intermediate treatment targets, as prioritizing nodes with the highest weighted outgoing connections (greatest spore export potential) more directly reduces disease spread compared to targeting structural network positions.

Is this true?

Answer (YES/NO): YES